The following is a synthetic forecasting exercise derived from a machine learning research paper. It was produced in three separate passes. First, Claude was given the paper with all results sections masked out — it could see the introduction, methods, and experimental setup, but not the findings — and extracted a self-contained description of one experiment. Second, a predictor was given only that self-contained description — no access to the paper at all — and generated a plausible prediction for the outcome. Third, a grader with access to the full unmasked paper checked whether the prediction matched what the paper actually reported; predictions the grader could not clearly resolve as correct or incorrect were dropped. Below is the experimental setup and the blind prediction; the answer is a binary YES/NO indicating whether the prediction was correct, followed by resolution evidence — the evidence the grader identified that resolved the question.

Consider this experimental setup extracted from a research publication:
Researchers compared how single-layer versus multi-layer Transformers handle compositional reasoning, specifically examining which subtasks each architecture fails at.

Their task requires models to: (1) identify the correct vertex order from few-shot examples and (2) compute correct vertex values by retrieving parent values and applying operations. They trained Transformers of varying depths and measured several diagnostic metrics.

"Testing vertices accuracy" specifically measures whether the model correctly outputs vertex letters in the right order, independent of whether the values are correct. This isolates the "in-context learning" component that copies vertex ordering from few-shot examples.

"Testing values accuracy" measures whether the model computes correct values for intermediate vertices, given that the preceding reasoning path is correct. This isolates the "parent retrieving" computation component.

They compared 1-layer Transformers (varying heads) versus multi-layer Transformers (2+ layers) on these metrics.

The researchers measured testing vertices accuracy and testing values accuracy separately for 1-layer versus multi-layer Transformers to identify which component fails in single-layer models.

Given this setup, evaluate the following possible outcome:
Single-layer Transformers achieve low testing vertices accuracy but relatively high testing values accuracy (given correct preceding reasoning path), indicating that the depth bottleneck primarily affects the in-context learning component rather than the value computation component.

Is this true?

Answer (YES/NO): YES